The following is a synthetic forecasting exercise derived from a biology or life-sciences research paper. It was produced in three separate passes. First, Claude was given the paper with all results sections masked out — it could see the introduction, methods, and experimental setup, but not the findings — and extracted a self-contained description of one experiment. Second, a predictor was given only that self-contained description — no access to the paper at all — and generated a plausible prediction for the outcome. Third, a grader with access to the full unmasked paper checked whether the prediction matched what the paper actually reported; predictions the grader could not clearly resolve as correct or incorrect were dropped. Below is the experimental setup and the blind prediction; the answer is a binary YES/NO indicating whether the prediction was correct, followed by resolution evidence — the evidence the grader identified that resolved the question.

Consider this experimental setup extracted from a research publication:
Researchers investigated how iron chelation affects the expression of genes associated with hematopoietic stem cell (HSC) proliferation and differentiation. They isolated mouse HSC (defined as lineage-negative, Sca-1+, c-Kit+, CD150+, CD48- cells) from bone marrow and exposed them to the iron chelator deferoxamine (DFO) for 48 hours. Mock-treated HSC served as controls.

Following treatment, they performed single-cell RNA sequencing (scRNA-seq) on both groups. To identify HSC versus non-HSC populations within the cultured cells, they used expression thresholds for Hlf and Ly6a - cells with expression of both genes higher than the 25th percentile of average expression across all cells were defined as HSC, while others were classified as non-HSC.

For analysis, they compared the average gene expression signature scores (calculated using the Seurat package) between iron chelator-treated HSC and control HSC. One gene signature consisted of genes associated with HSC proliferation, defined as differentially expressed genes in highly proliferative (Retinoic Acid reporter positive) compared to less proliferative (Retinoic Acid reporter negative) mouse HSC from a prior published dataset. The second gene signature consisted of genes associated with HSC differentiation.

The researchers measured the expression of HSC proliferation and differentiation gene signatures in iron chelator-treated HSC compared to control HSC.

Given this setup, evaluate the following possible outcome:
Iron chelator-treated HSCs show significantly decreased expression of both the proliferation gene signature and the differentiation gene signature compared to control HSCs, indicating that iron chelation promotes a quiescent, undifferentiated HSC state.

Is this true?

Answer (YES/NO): NO